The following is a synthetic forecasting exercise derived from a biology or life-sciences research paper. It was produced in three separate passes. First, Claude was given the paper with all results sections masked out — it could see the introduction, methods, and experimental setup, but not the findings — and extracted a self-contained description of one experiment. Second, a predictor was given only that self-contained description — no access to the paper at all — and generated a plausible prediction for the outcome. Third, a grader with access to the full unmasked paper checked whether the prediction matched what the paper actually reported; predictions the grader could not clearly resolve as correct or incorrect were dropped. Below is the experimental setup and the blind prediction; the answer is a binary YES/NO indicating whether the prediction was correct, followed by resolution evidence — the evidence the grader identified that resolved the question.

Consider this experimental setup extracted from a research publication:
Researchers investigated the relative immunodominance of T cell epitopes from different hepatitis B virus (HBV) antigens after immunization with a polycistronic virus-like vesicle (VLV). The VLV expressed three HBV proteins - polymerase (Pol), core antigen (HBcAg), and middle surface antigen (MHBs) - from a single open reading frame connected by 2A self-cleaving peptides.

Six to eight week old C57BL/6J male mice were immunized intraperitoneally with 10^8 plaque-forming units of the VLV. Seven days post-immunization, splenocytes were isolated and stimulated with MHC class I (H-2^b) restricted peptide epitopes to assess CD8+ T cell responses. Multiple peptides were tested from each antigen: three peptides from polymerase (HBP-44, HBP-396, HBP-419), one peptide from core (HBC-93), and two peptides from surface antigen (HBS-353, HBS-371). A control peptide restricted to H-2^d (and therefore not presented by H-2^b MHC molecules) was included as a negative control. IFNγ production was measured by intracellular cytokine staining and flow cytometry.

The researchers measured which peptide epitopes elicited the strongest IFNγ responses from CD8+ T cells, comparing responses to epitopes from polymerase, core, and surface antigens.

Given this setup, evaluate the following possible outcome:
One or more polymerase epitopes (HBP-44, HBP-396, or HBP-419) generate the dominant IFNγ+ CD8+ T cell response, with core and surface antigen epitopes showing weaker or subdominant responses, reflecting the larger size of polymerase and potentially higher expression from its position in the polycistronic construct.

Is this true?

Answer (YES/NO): NO